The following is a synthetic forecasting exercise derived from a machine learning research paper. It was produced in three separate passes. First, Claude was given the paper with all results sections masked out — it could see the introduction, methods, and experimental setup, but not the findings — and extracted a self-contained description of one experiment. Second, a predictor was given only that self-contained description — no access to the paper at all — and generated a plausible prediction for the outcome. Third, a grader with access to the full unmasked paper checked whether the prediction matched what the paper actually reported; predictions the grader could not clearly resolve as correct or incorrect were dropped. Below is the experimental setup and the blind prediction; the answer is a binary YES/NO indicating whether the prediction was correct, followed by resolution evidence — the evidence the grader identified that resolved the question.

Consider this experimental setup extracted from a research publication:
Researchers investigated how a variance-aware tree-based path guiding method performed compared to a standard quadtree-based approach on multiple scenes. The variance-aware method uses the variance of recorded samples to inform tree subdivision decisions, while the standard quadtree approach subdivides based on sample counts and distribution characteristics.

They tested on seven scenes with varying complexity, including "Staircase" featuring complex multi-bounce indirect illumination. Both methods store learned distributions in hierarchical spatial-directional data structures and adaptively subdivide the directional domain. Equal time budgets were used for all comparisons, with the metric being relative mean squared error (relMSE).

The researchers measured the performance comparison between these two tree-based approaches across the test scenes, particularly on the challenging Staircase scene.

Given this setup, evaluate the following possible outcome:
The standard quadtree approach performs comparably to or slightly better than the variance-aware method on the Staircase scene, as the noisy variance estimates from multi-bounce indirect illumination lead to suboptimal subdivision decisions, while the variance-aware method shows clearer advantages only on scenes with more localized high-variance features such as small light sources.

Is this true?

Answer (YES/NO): NO